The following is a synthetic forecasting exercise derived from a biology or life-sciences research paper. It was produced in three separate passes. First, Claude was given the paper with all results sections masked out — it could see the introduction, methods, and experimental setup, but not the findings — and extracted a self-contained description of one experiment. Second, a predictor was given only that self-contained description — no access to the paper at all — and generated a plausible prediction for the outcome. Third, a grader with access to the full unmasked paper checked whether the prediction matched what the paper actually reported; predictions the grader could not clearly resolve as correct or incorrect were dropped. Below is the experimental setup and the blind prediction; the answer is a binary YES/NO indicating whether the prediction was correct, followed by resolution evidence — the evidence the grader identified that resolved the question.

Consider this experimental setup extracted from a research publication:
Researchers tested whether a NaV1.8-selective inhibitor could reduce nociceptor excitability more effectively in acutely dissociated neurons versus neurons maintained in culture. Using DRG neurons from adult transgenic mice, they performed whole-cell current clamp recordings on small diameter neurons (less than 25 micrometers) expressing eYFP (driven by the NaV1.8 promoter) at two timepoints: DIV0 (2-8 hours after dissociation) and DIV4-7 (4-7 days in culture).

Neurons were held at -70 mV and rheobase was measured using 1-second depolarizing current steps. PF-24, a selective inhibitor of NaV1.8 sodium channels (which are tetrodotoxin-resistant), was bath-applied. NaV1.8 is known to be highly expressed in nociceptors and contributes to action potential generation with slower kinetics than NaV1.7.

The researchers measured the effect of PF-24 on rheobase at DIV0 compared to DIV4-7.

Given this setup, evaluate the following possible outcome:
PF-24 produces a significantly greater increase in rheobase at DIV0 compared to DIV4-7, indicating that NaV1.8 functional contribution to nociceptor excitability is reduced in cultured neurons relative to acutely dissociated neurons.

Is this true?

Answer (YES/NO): YES